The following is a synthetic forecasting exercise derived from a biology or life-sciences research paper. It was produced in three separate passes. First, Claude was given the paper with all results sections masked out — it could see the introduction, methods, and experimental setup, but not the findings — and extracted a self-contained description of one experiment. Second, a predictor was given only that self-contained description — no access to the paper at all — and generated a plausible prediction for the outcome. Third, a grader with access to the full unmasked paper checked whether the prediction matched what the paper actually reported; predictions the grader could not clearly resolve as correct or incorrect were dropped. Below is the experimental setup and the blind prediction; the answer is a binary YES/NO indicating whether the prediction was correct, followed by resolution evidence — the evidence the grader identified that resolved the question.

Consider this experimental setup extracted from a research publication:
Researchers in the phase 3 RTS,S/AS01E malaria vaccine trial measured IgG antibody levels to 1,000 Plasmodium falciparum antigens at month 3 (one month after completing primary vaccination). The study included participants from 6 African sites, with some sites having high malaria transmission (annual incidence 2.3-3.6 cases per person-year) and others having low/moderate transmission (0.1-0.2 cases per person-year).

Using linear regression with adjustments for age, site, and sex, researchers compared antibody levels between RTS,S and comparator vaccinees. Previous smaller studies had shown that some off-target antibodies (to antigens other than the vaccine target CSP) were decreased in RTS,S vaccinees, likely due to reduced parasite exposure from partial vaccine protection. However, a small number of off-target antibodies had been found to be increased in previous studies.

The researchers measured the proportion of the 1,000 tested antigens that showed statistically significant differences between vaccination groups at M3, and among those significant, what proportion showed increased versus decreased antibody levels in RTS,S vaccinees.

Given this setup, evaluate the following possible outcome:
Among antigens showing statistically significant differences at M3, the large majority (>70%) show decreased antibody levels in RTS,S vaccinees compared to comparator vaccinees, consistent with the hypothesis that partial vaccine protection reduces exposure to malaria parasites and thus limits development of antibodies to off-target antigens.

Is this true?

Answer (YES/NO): NO